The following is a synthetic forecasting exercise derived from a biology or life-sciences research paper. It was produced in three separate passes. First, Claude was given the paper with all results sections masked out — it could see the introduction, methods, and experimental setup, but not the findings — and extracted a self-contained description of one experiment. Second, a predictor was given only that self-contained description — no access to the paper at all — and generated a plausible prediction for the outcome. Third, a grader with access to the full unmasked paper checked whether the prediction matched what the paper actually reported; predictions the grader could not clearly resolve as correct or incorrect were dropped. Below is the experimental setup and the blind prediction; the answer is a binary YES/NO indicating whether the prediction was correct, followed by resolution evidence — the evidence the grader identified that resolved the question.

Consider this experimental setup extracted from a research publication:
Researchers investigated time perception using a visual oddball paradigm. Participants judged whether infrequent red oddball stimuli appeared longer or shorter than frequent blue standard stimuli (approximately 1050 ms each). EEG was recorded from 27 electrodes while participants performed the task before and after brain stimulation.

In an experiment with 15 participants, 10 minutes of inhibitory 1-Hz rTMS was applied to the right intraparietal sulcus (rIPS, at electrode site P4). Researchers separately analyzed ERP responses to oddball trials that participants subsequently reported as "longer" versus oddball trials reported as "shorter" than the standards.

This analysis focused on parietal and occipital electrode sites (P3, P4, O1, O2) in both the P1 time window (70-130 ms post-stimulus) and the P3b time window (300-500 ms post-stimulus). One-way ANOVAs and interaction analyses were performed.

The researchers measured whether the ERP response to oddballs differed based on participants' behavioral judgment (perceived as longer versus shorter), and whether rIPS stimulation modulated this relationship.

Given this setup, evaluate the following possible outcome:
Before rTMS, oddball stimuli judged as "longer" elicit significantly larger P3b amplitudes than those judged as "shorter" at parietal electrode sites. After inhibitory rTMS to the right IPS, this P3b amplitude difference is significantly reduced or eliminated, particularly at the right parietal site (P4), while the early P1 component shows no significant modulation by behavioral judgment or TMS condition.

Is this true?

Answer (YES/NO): NO